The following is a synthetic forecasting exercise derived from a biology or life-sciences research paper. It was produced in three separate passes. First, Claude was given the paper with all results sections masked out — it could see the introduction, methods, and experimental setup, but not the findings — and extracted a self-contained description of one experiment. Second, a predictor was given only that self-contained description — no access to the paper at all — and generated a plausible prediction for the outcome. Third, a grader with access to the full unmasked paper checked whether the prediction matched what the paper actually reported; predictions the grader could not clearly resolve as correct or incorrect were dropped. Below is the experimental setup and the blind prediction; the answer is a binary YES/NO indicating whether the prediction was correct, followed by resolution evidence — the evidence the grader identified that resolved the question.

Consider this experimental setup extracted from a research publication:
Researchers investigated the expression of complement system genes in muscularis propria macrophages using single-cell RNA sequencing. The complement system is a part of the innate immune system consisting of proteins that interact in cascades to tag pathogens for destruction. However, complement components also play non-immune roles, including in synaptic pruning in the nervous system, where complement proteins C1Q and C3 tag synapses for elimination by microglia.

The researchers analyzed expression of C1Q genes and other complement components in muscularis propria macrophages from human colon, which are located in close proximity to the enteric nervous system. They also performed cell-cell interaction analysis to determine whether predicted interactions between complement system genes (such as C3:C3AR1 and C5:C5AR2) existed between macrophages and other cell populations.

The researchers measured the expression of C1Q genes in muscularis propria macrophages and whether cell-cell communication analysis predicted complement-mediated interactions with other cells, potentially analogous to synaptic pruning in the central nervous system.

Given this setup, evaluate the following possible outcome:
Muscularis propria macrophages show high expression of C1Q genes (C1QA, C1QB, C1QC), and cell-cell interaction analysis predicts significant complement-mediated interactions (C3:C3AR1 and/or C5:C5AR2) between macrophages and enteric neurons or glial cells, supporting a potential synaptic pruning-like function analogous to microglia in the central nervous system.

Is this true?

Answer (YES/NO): YES